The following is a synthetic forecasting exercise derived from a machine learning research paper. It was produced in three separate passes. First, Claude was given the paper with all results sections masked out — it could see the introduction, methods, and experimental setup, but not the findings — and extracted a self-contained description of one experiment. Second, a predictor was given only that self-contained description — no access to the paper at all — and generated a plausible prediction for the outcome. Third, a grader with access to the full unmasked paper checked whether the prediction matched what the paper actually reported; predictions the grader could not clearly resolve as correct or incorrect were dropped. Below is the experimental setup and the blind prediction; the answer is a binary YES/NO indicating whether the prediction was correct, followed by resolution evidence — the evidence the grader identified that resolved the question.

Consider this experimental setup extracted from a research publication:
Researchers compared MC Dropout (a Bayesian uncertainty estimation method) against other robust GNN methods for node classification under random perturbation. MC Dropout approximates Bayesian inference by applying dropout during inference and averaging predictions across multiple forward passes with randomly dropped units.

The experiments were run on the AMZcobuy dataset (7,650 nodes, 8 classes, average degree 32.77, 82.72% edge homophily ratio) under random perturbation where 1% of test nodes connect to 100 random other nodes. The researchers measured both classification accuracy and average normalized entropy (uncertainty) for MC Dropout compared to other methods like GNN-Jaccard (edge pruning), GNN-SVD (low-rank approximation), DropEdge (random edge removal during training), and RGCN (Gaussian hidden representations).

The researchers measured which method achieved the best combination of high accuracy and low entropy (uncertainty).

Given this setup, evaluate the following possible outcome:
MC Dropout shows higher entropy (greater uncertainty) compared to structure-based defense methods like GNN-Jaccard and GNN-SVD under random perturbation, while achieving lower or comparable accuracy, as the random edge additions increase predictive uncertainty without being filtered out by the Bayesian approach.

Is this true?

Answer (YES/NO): NO